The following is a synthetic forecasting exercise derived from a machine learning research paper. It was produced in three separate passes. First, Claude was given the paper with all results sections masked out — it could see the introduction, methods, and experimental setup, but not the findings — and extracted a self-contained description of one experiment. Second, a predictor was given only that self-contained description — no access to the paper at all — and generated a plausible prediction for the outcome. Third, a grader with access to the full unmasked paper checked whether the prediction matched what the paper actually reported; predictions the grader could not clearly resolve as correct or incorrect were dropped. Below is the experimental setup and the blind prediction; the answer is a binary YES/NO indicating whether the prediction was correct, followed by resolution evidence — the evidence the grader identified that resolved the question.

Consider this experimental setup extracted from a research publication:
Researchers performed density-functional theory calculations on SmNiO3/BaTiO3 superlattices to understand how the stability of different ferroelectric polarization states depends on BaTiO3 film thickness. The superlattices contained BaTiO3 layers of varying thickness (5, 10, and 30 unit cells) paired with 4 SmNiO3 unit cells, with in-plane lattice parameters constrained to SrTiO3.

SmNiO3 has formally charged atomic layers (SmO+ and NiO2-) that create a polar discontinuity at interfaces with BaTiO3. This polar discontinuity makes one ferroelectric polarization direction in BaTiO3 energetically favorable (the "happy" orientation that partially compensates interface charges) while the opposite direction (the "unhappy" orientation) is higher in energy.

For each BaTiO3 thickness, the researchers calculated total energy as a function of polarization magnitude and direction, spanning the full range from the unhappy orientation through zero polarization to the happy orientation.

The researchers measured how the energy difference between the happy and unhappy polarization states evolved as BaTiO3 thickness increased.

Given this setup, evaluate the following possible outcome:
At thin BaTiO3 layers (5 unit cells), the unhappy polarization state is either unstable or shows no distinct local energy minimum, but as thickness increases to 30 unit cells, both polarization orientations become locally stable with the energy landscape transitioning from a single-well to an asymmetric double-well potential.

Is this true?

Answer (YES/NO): YES